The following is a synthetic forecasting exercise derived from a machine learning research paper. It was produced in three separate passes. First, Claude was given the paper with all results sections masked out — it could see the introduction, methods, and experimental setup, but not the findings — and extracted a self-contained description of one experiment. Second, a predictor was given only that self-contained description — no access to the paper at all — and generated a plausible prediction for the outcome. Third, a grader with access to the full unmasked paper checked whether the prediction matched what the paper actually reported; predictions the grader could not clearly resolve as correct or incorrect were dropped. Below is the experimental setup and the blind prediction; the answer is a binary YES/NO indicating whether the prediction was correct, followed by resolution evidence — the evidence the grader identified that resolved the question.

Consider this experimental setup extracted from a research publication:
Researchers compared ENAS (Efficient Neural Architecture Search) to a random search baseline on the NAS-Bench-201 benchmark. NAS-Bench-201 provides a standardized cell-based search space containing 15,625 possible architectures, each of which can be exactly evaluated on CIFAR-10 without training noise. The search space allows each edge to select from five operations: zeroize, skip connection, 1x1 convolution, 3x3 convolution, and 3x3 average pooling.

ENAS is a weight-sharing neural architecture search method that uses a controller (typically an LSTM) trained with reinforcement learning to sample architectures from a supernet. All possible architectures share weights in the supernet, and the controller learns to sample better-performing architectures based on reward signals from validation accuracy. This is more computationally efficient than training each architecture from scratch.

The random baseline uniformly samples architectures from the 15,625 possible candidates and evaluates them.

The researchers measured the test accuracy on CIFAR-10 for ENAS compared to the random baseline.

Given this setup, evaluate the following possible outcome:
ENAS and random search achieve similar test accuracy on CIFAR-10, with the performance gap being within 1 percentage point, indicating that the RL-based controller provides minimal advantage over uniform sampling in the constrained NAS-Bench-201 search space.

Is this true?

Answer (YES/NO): NO